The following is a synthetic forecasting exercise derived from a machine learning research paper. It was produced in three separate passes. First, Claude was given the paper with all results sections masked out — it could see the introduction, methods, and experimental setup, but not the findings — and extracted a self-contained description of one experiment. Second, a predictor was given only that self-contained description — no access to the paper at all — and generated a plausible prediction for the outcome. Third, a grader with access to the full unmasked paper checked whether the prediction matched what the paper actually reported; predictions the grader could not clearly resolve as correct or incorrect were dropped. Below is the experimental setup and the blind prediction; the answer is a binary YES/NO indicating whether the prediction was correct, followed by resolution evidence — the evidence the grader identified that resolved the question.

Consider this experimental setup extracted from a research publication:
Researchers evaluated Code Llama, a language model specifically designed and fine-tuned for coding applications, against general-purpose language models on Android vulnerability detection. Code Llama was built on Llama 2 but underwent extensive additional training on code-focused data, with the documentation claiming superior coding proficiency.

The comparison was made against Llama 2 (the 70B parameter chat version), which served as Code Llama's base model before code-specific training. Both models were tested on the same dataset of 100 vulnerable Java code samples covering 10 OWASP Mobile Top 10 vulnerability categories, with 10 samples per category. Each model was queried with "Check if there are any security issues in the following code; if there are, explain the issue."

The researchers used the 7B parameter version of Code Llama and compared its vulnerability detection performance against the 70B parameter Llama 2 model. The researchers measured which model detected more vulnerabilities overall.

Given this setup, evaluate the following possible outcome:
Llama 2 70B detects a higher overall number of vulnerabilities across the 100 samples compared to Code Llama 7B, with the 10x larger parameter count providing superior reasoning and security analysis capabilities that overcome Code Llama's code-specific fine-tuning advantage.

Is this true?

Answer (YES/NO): NO